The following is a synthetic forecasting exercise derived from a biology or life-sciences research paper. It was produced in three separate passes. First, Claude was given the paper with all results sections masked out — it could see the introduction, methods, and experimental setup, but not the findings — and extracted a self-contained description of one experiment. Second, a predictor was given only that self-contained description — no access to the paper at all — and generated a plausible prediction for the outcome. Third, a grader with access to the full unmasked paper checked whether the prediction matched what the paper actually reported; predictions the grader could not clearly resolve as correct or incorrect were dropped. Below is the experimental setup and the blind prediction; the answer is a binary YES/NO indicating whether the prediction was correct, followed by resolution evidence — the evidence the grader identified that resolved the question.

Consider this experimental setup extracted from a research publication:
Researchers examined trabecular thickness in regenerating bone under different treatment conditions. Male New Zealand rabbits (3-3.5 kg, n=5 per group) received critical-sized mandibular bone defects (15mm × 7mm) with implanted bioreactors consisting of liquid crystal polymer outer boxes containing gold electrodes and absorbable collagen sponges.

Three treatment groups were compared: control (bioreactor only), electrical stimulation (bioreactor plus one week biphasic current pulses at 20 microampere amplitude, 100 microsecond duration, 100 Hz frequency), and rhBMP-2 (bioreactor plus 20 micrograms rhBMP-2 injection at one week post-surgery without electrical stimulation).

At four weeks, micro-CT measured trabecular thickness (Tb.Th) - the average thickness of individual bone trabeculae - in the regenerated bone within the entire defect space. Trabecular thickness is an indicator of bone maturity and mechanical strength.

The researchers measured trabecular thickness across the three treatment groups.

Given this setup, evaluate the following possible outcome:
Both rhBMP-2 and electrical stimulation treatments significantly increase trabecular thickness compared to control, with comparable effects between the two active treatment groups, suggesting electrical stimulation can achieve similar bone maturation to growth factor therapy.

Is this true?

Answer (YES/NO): NO